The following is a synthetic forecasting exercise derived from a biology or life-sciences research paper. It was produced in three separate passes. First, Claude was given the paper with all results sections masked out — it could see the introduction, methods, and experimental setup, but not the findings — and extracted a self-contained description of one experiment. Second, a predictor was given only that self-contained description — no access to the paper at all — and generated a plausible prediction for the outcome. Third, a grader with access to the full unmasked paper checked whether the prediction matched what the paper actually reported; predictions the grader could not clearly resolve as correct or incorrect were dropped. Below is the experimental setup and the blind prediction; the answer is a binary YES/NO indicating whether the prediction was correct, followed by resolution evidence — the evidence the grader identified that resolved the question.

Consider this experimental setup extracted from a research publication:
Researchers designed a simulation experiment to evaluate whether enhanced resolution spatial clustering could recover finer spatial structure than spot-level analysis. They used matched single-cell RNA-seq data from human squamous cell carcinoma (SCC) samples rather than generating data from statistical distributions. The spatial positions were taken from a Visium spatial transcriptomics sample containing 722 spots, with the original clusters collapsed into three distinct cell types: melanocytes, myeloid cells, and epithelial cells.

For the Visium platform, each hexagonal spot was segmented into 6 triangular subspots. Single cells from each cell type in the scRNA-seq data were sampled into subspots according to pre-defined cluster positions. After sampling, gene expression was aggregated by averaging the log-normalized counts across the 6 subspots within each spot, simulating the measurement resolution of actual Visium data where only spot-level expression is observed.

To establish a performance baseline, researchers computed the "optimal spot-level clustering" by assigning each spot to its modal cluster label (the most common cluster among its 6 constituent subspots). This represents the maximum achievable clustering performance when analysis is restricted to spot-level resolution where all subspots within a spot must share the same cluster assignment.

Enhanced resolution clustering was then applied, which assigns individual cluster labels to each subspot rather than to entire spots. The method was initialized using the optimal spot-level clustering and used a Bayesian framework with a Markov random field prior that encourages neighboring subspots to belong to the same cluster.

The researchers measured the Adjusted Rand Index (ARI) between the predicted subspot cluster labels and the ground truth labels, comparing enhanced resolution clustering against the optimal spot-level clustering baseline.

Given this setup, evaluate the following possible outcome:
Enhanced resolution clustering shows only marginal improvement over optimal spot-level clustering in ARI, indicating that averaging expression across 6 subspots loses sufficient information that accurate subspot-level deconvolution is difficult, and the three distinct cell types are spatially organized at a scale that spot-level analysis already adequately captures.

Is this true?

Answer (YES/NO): NO